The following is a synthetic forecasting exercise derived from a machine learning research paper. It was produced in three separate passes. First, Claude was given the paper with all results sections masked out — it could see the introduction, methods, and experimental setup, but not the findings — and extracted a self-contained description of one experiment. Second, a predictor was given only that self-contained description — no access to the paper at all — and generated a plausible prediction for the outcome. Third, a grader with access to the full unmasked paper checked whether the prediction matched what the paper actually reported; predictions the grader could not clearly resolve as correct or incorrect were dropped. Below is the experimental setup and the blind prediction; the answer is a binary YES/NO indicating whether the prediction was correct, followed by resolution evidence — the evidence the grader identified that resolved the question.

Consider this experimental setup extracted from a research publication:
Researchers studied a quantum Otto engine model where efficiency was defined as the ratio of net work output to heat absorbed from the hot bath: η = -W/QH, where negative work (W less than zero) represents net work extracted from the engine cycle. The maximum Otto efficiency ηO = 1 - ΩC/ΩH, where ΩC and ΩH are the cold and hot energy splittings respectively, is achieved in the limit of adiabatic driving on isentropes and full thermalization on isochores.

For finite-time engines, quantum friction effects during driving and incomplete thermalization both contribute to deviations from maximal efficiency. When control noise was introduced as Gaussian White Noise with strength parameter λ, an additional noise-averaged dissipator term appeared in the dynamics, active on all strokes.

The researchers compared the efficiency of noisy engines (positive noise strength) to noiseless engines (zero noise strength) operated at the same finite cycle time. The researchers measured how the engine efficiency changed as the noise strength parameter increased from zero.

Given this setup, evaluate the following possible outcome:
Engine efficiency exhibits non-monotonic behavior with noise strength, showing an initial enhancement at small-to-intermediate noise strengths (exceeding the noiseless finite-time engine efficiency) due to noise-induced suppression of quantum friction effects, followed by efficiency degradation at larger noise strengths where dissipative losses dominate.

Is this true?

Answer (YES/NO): NO